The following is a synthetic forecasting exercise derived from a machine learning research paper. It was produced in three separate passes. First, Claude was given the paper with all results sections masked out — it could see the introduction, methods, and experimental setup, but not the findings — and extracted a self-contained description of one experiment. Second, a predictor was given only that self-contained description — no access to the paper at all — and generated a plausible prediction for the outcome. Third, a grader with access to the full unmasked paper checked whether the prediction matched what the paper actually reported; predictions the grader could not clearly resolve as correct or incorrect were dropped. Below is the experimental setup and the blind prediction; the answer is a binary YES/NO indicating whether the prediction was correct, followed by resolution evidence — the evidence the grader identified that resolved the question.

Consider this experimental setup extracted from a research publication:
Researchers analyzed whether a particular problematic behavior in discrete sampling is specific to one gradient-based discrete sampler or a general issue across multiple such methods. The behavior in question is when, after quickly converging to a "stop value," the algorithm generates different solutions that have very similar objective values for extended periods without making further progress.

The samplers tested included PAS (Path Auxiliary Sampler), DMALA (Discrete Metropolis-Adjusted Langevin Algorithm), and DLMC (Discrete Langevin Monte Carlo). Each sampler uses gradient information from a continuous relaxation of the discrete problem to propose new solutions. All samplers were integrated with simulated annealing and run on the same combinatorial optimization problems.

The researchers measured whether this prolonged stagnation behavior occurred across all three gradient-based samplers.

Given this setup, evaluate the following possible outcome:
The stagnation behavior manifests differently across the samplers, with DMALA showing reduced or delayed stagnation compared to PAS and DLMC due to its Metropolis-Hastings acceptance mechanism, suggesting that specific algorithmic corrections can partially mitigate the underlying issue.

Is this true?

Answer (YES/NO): NO